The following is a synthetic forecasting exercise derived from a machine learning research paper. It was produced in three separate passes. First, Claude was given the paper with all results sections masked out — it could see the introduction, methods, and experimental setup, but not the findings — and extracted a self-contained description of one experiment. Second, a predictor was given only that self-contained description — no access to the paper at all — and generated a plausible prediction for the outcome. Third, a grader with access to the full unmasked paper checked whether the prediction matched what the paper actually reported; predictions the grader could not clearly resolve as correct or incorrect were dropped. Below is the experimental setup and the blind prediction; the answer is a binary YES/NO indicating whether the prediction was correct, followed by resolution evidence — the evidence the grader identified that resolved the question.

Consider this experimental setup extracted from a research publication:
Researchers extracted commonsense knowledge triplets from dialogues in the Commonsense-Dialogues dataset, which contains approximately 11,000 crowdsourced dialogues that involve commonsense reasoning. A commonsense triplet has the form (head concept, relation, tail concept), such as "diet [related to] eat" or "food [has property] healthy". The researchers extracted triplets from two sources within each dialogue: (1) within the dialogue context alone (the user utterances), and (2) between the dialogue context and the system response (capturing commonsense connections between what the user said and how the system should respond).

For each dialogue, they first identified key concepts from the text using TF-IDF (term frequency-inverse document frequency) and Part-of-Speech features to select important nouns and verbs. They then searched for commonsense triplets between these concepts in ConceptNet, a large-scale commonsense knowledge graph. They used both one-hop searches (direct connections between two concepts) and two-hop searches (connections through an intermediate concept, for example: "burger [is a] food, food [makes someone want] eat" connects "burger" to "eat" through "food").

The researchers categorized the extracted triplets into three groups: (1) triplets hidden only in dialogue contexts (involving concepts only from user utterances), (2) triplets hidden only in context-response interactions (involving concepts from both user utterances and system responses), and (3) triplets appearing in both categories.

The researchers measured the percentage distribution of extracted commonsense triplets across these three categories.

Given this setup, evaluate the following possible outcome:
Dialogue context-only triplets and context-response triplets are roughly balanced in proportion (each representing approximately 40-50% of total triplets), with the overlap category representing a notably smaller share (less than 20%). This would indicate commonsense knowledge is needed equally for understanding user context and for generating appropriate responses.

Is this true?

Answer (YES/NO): NO